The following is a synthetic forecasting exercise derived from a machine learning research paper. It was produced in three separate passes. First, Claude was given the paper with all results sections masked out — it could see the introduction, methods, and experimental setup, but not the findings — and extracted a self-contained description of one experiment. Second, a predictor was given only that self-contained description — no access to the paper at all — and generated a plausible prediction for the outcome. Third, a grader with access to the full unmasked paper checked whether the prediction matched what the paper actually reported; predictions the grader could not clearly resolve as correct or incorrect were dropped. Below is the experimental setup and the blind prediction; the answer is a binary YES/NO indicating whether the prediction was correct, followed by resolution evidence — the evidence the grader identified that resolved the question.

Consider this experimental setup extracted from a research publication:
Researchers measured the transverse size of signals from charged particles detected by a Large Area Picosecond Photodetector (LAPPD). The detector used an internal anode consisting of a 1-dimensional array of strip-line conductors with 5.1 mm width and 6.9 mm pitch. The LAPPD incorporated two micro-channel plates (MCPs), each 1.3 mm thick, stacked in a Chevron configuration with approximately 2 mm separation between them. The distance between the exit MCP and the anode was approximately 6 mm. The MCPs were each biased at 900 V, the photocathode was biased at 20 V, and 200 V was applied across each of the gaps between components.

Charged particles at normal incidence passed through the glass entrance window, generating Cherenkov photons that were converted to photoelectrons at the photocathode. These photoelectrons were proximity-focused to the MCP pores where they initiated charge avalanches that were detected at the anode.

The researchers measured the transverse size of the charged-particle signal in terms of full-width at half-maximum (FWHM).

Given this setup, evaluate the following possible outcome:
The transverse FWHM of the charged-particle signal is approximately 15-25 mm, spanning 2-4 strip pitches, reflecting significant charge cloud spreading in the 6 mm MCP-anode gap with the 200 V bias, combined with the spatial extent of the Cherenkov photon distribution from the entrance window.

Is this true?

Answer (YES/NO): NO